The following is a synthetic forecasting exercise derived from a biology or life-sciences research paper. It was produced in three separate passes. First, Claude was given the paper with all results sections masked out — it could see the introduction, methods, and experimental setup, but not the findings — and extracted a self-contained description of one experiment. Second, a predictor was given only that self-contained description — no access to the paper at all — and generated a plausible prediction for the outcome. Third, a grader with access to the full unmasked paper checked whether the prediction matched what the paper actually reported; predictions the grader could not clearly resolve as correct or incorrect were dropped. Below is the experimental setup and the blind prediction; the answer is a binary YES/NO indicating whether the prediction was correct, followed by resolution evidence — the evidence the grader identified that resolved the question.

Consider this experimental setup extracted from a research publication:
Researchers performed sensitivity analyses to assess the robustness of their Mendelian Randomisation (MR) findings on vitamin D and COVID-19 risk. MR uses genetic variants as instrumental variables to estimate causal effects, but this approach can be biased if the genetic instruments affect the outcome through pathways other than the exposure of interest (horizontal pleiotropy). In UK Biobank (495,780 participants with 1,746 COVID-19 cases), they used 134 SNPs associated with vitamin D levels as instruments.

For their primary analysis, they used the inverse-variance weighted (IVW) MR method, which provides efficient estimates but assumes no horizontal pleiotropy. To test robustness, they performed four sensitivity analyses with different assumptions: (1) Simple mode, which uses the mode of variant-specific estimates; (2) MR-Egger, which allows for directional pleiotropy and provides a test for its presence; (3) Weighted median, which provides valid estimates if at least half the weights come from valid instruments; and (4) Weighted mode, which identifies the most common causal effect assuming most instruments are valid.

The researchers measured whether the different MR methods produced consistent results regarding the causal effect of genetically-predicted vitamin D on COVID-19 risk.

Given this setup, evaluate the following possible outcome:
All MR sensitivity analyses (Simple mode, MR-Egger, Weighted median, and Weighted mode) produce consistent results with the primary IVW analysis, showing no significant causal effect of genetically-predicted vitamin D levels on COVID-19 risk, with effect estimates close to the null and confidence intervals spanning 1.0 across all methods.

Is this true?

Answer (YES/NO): NO